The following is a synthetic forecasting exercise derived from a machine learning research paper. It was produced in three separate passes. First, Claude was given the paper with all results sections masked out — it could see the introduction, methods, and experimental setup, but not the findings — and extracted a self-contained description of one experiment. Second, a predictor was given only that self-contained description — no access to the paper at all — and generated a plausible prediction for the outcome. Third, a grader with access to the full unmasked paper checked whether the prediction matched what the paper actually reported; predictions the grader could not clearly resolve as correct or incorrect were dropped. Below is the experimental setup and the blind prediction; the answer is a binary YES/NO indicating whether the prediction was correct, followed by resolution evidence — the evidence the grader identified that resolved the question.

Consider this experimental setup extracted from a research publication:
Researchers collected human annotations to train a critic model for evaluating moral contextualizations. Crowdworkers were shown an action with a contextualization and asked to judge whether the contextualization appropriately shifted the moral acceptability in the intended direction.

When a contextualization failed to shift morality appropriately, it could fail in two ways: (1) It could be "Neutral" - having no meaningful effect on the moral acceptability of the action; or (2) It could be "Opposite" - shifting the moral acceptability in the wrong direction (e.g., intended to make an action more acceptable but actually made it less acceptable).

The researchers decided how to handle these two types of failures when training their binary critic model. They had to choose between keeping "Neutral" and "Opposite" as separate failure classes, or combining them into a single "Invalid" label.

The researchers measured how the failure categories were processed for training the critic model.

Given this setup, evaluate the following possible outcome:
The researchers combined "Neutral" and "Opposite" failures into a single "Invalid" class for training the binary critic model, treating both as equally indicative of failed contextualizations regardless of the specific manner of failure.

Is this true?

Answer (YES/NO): YES